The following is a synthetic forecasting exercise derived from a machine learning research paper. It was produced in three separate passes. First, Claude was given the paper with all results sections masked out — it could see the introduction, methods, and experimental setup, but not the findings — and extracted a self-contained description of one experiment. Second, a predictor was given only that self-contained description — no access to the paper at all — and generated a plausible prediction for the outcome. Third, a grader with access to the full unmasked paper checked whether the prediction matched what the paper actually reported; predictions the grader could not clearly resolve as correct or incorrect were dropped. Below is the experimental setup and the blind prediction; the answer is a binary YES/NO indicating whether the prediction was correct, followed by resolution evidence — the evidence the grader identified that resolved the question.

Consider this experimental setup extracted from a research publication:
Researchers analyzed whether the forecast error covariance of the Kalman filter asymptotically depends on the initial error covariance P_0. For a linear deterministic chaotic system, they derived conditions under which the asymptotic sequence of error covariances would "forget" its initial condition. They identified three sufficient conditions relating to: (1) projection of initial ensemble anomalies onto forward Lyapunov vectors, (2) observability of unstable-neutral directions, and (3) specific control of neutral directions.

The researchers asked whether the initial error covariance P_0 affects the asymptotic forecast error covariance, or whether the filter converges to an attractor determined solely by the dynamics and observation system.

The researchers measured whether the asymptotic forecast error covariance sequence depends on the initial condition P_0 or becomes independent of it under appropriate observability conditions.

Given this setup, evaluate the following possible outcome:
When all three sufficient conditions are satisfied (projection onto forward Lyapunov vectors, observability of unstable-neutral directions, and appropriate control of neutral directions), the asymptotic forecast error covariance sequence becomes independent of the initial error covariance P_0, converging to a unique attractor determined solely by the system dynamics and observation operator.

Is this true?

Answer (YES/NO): YES